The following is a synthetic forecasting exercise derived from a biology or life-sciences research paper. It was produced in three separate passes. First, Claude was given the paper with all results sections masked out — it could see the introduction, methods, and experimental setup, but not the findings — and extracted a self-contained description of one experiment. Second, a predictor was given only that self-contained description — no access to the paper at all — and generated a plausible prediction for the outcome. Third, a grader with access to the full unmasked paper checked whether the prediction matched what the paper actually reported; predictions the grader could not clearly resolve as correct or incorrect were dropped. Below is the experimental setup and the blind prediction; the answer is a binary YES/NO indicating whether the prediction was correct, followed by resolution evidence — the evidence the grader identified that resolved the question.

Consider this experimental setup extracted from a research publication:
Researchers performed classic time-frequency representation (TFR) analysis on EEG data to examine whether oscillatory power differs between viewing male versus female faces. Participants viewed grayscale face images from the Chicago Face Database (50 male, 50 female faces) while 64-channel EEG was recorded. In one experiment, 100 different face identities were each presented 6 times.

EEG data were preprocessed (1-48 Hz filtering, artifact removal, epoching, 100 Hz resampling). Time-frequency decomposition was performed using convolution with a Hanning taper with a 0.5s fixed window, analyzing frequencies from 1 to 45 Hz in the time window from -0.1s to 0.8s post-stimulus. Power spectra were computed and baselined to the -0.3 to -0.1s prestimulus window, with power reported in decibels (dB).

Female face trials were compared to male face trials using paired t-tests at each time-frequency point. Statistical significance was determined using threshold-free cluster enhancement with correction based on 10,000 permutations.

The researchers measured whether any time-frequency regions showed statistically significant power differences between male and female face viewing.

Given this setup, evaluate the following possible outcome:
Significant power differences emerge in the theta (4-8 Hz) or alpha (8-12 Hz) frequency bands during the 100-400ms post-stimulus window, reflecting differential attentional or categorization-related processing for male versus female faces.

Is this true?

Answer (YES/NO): NO